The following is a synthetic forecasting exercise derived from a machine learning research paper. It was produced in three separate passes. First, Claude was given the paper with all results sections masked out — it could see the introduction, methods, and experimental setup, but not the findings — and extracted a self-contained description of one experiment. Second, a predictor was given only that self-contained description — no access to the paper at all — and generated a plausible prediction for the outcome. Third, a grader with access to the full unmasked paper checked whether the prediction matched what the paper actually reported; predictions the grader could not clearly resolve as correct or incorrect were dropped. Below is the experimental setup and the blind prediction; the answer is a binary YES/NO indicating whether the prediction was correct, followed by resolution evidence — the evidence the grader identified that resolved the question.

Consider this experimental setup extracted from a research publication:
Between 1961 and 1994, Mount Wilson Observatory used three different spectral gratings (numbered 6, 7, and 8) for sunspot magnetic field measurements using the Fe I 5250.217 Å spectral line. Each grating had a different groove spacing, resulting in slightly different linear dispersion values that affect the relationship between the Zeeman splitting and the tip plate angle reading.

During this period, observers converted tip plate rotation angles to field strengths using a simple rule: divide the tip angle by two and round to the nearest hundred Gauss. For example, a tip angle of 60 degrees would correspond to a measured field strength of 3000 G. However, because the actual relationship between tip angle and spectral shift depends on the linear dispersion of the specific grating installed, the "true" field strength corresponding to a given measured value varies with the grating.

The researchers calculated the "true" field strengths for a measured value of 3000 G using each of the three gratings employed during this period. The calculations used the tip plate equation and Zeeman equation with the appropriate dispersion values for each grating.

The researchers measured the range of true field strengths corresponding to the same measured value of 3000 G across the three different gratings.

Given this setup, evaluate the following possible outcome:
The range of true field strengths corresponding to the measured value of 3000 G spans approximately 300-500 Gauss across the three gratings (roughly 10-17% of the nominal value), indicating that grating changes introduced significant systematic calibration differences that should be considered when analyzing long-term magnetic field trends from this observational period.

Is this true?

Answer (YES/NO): NO